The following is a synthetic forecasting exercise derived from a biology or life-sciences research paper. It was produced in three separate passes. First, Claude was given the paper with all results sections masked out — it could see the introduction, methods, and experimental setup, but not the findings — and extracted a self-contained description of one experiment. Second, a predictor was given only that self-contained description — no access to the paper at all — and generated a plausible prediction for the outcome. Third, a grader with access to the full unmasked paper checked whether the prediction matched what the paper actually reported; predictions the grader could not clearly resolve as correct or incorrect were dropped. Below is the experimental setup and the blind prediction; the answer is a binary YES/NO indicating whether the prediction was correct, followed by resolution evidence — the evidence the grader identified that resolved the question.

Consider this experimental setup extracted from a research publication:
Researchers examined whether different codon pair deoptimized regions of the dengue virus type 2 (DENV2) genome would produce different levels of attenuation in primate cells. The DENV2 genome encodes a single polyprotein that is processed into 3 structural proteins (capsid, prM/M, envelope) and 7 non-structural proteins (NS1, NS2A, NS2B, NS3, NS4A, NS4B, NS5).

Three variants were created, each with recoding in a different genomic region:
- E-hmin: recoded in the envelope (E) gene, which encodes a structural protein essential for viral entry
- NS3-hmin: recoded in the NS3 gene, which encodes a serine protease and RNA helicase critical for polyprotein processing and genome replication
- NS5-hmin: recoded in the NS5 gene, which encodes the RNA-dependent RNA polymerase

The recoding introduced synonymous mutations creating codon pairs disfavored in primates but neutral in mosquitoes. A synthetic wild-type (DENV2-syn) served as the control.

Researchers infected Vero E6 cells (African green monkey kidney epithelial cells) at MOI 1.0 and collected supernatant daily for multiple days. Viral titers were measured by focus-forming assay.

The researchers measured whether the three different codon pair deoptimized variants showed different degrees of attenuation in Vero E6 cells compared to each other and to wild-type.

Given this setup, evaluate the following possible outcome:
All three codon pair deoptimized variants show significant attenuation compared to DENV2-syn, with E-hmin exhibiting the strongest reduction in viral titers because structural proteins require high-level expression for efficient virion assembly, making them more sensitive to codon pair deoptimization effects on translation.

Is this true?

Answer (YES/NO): NO